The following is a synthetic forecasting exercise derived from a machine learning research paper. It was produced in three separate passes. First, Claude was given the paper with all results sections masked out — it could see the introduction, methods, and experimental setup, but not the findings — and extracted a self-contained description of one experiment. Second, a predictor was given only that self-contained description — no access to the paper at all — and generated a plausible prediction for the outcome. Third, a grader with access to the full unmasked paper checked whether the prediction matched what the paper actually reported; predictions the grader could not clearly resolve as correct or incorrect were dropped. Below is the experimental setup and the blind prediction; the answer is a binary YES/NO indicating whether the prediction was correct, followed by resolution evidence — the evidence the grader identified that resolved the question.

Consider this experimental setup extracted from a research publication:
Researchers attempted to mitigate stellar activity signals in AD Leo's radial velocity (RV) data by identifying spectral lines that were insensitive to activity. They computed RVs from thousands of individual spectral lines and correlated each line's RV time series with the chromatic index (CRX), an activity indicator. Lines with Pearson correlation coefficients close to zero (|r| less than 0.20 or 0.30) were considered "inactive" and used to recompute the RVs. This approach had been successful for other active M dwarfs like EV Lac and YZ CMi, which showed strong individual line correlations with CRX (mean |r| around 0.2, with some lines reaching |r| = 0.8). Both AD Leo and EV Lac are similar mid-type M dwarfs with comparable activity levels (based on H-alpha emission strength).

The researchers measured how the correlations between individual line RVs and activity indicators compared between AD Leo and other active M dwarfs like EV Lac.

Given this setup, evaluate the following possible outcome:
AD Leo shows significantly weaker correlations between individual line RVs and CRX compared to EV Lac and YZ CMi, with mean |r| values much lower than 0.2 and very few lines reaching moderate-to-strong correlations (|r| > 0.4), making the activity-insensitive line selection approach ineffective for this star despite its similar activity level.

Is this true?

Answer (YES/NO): YES